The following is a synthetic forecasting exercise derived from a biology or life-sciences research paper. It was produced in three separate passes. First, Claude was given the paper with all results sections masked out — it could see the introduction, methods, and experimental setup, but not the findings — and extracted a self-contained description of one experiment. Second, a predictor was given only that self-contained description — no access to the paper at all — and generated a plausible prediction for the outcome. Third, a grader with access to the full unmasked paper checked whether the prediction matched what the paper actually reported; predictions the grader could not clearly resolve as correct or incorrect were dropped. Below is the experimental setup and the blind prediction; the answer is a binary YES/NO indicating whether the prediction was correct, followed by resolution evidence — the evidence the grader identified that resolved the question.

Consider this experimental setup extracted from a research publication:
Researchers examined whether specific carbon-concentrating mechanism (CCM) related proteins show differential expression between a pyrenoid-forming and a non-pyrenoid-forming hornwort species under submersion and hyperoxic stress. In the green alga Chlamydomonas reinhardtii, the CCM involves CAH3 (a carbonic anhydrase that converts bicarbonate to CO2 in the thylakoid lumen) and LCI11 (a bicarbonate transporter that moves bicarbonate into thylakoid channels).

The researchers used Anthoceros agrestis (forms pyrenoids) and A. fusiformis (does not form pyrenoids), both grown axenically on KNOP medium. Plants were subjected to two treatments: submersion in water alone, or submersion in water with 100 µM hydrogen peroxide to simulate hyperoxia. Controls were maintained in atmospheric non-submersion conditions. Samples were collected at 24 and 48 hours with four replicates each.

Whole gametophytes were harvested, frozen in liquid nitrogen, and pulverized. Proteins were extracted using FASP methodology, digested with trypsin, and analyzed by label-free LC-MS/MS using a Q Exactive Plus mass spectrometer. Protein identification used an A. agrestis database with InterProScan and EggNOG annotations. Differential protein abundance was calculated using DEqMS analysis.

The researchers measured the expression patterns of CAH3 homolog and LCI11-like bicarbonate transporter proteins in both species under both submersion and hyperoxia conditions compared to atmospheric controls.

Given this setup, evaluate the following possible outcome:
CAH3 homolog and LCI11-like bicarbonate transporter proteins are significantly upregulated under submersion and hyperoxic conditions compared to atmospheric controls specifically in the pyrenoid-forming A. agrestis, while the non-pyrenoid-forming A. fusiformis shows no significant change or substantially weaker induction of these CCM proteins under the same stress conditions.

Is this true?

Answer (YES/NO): YES